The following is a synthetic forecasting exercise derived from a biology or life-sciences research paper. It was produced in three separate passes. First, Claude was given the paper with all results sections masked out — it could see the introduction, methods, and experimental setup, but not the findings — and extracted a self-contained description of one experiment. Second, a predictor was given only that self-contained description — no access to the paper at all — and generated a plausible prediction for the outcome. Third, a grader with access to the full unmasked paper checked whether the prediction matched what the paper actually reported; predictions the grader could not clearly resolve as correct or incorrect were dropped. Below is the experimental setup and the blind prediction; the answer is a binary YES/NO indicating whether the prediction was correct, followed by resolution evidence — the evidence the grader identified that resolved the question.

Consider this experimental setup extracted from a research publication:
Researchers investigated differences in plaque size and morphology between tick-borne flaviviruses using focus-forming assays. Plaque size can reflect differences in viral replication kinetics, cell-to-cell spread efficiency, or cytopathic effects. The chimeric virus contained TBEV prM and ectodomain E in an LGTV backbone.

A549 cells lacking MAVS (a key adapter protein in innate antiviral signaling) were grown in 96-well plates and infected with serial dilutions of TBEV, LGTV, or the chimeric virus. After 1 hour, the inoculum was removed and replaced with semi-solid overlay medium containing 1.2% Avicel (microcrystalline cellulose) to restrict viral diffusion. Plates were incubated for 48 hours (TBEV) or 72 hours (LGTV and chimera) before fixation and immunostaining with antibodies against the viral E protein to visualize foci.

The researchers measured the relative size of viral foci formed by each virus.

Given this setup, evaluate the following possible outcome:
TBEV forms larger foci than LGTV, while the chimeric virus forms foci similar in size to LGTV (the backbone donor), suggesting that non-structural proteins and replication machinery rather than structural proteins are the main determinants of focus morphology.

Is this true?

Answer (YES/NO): NO